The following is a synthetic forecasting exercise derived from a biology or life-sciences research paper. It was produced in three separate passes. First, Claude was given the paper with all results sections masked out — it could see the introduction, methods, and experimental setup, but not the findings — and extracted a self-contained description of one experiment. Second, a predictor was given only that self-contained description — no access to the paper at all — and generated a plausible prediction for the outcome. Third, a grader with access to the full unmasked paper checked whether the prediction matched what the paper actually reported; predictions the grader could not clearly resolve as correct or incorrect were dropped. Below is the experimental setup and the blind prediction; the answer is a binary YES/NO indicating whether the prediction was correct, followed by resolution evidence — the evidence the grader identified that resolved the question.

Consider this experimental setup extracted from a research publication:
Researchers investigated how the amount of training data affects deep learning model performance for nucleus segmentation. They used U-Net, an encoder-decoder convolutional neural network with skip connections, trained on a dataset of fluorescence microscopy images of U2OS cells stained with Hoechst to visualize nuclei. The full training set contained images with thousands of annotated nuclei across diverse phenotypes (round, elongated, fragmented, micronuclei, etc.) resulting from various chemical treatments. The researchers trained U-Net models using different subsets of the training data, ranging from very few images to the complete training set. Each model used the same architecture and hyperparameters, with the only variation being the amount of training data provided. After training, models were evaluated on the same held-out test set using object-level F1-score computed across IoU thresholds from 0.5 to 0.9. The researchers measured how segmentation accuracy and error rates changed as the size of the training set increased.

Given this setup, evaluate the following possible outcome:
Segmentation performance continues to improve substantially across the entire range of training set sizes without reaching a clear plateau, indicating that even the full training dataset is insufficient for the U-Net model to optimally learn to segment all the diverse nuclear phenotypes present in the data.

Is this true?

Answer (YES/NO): NO